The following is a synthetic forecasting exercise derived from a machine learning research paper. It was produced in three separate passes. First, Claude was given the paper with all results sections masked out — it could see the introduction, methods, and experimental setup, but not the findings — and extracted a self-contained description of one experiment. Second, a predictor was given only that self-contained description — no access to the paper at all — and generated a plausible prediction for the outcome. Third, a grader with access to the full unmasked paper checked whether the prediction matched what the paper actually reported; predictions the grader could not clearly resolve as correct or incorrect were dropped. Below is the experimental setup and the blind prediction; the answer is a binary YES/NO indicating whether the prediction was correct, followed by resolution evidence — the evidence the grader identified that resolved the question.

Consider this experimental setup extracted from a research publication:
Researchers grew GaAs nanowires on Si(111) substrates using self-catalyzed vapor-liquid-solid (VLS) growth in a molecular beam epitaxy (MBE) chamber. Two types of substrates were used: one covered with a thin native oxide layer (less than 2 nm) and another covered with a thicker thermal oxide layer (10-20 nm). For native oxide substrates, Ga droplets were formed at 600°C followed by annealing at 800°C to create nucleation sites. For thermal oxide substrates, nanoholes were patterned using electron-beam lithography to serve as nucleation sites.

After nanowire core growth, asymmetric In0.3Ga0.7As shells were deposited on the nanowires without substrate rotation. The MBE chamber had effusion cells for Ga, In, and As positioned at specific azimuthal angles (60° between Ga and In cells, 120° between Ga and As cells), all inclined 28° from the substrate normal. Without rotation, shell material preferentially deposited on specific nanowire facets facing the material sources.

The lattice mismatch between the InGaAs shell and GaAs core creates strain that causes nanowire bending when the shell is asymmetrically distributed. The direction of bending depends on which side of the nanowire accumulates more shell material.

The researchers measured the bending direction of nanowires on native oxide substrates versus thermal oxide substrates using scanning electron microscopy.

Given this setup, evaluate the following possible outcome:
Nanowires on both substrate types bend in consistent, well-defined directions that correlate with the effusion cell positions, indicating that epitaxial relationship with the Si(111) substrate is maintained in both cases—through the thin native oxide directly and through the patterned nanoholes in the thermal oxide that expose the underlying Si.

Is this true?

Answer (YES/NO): YES